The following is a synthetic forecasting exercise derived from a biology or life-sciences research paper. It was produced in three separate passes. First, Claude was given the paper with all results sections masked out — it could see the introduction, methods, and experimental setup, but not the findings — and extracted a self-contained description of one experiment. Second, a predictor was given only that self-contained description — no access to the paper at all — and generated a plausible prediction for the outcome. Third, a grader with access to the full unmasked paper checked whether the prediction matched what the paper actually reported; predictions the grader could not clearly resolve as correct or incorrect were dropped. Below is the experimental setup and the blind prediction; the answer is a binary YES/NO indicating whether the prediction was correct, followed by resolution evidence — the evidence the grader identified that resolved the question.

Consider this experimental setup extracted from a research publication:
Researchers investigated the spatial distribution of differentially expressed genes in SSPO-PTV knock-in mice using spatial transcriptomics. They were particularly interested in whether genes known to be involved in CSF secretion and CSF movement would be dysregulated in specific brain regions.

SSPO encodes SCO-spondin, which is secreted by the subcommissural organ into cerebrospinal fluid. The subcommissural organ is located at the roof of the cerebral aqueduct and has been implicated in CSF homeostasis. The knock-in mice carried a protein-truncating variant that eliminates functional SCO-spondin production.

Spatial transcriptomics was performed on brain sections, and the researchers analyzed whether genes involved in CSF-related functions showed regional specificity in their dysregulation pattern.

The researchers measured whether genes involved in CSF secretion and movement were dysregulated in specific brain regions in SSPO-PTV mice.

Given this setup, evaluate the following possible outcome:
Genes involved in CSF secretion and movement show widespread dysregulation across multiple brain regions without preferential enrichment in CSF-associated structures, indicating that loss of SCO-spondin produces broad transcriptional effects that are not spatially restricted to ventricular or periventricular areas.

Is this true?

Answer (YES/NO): NO